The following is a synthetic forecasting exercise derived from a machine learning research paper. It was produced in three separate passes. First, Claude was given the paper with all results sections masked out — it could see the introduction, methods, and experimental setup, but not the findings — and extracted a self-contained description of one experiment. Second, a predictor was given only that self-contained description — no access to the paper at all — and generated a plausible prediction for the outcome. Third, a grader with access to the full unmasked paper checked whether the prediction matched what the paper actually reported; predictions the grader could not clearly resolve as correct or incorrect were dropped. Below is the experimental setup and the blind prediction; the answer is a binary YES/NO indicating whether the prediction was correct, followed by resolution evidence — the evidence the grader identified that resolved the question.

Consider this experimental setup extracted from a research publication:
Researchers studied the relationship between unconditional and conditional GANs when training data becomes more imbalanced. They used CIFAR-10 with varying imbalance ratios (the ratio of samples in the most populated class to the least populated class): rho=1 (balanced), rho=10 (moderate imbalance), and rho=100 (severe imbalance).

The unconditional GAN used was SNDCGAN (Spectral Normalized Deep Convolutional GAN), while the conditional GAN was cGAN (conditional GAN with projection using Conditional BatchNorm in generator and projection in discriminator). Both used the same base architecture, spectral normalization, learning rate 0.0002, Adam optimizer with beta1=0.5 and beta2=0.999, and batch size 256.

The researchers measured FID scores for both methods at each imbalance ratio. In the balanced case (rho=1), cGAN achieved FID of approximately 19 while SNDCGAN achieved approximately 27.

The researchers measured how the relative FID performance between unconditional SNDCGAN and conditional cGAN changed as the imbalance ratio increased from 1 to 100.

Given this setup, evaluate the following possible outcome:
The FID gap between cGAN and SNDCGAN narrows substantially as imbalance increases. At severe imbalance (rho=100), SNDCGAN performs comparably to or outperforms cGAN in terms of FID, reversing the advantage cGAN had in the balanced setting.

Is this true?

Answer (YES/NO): YES